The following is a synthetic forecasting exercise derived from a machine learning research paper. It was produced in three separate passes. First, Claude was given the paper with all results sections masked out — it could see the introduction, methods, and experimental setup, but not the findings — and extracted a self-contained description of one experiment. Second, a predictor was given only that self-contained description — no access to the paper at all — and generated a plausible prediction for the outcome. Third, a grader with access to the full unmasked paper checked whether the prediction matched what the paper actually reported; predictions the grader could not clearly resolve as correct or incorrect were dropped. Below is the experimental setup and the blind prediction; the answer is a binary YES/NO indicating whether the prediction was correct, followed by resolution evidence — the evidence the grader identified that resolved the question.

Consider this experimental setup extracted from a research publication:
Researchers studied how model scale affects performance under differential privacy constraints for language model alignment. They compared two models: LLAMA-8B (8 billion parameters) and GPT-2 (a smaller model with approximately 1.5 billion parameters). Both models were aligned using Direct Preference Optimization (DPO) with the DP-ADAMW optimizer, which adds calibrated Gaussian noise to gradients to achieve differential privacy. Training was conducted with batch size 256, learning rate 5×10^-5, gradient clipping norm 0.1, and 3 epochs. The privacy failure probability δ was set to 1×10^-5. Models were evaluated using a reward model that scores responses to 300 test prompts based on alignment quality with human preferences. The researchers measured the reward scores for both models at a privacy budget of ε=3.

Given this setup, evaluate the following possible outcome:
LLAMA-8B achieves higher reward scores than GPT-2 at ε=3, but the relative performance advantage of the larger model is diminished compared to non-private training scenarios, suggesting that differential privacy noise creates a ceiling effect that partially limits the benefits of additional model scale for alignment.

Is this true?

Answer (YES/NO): NO